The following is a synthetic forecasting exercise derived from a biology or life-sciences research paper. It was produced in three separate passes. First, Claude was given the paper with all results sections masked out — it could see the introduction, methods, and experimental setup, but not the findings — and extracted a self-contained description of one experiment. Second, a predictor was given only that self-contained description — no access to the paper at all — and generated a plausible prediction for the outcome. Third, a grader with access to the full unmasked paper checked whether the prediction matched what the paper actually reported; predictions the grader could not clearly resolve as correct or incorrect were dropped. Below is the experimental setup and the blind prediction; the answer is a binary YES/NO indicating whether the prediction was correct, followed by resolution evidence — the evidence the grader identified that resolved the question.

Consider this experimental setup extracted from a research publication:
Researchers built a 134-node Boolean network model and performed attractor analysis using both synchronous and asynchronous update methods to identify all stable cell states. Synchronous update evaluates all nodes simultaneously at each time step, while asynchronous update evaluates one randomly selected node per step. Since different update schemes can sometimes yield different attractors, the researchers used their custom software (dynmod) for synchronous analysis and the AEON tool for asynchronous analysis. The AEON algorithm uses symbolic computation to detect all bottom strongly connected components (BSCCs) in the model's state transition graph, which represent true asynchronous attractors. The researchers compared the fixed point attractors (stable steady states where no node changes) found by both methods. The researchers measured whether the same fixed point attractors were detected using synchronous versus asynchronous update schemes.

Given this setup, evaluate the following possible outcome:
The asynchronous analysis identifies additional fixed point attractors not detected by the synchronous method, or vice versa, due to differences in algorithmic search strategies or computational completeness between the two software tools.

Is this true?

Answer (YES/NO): NO